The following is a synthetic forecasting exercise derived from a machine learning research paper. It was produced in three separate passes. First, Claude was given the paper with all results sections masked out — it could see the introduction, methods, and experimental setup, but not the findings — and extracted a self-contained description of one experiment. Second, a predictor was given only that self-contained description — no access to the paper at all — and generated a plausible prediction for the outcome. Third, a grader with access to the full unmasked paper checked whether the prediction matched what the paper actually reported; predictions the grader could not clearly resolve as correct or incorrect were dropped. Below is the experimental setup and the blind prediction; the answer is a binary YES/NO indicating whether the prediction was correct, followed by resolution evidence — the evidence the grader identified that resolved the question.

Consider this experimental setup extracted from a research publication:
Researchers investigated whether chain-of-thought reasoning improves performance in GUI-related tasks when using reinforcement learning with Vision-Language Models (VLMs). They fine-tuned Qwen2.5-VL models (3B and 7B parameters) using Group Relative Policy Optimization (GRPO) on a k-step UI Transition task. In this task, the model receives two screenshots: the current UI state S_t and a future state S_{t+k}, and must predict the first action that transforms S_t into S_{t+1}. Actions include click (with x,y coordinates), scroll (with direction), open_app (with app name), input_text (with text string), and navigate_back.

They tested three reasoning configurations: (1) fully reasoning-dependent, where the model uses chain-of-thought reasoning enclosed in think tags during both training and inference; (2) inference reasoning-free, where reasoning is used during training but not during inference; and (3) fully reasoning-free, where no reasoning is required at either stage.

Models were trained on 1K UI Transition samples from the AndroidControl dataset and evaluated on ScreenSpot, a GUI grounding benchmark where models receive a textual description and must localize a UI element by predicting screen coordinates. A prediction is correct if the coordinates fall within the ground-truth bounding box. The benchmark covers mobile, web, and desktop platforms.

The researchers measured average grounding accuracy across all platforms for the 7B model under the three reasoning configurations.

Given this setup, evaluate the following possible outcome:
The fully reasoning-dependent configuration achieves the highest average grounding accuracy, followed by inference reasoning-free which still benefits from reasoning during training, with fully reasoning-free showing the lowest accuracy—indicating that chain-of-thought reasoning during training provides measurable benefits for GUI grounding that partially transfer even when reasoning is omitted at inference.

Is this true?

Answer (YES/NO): NO